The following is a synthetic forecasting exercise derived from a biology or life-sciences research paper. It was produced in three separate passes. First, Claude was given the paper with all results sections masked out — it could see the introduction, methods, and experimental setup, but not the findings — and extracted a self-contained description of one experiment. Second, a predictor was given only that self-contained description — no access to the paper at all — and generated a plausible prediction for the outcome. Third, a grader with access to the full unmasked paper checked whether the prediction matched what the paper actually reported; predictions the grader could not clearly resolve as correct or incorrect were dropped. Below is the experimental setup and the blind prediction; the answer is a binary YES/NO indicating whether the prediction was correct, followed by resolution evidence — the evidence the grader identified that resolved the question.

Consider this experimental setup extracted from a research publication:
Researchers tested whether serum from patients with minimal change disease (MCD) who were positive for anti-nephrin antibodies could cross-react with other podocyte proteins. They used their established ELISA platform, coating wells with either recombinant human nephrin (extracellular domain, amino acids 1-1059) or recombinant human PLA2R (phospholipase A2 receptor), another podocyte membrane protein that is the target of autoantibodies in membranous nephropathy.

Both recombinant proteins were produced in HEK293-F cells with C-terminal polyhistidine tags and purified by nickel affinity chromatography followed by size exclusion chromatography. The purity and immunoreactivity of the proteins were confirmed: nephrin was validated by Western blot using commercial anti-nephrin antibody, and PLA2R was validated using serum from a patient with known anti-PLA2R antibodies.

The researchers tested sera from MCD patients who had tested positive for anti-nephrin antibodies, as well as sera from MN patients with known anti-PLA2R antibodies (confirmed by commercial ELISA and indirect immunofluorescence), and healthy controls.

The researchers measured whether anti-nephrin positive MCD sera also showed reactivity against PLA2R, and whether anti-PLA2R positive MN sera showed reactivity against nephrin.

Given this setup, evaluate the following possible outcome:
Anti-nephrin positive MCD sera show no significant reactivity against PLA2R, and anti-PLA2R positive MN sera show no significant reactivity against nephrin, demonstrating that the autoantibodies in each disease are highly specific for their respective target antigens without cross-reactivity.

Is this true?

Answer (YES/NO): YES